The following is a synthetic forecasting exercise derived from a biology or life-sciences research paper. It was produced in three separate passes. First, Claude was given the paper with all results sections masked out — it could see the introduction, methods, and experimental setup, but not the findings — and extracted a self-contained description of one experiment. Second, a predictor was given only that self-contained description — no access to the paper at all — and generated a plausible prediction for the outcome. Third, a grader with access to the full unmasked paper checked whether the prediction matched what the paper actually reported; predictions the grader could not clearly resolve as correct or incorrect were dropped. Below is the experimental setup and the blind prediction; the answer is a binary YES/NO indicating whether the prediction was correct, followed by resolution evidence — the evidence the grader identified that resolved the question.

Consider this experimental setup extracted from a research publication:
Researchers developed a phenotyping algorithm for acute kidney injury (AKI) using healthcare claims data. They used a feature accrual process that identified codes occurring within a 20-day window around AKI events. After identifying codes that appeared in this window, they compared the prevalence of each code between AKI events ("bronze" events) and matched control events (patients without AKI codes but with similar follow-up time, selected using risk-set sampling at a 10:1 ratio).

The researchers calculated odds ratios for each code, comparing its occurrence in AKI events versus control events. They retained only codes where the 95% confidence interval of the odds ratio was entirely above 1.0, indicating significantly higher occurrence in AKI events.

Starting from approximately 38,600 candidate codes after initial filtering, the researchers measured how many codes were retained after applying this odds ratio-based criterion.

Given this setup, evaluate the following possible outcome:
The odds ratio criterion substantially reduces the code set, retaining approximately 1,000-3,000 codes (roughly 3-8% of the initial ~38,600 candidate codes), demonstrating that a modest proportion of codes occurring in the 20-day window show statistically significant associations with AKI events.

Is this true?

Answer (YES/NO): YES